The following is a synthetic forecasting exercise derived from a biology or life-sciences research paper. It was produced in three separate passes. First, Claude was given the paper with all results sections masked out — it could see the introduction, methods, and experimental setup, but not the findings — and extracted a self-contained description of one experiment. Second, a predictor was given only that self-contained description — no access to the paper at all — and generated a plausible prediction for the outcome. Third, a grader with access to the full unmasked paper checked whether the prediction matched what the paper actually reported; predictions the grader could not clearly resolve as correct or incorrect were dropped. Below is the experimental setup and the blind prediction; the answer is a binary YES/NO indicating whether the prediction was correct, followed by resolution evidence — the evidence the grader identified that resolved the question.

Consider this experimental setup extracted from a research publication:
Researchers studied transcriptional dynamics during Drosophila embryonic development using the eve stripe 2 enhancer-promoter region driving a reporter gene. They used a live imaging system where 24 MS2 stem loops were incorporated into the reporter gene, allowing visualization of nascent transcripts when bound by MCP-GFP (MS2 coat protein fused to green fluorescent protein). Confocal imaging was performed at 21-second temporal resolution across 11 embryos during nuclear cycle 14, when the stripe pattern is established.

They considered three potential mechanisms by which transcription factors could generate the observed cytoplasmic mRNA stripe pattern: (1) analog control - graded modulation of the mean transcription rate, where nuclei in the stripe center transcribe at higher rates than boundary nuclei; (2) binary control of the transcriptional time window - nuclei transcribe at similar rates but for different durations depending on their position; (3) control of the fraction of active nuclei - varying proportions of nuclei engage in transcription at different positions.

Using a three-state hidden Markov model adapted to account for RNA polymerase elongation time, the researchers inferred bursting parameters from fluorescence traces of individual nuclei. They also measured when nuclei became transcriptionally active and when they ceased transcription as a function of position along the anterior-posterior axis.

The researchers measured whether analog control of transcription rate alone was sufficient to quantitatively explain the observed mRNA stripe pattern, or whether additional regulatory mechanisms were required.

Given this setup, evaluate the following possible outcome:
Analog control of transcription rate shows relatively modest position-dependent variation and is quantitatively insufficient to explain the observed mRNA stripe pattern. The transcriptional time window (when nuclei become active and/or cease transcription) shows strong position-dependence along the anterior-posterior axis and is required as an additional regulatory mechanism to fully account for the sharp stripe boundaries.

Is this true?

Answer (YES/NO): YES